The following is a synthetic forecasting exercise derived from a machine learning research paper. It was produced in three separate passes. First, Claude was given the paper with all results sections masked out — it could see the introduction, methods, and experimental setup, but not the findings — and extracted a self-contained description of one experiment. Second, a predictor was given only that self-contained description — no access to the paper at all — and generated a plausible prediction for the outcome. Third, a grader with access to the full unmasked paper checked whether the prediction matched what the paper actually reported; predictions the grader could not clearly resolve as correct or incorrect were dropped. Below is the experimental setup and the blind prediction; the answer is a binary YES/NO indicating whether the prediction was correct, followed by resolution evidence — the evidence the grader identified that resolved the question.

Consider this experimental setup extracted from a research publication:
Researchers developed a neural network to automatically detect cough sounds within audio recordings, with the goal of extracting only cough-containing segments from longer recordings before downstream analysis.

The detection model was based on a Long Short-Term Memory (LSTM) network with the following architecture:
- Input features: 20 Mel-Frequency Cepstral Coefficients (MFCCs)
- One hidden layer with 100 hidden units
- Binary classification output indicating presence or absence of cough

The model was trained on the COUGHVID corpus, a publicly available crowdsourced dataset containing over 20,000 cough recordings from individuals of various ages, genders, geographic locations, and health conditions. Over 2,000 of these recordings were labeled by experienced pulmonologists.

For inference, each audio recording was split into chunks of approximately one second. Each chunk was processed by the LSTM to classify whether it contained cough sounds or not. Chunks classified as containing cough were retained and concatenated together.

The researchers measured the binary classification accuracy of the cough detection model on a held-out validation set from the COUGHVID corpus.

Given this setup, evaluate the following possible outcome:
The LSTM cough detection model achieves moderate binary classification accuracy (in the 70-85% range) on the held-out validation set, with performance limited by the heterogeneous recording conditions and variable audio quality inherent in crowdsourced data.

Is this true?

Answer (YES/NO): NO